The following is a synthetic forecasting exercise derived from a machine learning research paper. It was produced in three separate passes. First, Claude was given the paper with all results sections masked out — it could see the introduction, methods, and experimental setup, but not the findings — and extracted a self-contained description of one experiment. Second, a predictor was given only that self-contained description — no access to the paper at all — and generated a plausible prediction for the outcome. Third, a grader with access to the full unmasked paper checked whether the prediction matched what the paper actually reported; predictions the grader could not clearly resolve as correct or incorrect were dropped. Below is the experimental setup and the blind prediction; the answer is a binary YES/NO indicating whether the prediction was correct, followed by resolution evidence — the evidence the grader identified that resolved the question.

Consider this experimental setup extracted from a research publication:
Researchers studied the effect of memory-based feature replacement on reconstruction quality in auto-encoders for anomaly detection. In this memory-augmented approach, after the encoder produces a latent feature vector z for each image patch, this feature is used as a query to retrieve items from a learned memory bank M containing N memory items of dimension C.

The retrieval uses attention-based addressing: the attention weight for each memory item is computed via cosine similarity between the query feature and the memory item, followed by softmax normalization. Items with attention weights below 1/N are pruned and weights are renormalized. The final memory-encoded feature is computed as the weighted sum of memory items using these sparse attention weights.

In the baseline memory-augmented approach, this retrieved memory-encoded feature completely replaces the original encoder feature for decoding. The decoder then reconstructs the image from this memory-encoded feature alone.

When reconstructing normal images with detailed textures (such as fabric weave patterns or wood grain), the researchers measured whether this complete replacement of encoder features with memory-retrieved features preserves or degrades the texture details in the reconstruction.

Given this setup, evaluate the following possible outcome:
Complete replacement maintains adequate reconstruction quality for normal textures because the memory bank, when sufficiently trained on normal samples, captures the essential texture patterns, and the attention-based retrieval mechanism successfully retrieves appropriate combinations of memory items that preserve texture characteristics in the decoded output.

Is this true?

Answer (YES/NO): NO